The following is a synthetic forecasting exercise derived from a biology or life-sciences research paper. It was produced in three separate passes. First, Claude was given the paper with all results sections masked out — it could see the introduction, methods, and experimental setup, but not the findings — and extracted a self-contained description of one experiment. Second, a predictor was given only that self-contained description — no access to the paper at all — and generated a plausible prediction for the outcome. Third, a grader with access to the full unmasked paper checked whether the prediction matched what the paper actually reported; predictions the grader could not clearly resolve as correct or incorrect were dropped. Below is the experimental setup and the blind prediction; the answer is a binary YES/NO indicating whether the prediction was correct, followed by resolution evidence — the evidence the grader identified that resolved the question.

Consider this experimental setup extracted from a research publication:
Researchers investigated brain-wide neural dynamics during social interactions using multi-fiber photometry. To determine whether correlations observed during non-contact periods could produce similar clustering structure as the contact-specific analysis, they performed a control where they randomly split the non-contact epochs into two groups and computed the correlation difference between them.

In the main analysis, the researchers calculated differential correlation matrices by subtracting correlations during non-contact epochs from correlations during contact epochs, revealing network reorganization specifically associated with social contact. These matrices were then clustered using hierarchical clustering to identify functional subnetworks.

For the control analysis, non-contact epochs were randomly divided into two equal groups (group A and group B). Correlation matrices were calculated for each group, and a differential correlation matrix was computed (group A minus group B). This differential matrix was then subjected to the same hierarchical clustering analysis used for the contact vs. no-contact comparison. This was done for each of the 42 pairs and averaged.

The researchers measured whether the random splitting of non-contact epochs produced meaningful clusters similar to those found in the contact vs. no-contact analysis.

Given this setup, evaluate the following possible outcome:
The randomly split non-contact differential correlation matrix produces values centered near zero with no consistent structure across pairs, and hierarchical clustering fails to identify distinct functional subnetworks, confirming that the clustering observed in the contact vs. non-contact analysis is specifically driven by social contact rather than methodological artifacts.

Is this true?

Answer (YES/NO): YES